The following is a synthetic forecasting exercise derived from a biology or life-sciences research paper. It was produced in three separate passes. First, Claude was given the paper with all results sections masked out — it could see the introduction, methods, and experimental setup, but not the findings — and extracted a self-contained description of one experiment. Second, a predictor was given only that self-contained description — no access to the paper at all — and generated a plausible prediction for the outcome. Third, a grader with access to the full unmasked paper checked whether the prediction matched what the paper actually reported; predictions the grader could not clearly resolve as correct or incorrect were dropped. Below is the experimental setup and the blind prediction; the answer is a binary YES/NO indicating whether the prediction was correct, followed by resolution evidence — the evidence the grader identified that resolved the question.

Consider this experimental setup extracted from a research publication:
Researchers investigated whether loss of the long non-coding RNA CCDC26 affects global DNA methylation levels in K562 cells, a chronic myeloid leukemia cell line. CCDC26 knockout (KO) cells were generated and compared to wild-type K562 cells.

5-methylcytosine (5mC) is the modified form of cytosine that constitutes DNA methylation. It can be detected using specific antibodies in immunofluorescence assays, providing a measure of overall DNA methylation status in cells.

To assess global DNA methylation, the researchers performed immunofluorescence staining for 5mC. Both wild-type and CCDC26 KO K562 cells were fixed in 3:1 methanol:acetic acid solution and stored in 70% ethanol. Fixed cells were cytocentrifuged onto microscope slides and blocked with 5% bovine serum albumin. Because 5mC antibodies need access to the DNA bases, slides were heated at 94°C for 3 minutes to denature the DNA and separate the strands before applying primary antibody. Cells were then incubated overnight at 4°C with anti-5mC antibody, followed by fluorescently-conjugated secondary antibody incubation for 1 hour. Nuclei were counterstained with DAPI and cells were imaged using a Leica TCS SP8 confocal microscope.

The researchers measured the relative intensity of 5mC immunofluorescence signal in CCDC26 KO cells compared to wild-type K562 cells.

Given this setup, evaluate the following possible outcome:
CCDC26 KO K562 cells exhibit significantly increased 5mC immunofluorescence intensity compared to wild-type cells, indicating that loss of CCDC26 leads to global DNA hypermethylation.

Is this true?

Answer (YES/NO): NO